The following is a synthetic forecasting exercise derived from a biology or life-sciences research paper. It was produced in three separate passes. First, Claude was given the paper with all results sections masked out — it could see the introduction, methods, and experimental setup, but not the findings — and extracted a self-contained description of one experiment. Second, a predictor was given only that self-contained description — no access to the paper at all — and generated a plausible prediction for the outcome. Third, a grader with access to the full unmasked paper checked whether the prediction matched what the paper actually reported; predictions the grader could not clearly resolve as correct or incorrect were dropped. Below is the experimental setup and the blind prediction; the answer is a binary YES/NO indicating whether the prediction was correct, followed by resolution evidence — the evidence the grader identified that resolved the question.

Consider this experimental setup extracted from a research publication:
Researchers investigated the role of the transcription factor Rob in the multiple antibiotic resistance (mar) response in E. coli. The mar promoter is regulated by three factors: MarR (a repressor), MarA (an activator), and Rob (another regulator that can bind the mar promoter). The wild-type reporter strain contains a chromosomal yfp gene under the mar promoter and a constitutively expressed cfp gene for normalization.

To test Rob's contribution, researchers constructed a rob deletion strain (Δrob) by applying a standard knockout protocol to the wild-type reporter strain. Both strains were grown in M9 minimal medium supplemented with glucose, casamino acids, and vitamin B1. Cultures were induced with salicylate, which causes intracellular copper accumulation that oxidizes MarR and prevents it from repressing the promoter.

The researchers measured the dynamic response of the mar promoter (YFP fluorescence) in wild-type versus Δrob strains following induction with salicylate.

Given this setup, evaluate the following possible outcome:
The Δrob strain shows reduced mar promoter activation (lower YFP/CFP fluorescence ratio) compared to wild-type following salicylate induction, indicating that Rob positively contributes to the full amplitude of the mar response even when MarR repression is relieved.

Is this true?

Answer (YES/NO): YES